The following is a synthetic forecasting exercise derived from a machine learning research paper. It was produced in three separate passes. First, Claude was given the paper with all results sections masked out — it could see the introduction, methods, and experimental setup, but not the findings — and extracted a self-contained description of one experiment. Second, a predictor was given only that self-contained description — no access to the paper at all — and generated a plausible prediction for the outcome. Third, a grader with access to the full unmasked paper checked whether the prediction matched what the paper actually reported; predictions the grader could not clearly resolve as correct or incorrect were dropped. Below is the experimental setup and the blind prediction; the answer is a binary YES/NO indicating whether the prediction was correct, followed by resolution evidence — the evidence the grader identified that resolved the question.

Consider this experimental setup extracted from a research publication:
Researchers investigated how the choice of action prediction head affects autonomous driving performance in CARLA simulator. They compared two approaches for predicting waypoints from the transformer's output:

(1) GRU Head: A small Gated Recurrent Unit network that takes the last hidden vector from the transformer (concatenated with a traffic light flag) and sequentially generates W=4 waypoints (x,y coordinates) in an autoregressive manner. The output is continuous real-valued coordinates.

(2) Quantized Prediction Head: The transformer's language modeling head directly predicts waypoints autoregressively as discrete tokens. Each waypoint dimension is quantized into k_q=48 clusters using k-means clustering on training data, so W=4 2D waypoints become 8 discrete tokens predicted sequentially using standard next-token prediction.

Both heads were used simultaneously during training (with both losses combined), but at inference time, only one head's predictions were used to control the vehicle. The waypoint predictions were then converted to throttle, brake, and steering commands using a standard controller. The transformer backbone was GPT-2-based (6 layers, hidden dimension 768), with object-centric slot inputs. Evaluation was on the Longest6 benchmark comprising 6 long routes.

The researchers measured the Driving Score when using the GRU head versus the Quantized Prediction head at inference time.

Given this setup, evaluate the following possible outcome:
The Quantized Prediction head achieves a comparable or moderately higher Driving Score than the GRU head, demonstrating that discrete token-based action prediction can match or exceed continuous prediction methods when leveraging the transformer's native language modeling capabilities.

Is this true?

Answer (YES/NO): NO